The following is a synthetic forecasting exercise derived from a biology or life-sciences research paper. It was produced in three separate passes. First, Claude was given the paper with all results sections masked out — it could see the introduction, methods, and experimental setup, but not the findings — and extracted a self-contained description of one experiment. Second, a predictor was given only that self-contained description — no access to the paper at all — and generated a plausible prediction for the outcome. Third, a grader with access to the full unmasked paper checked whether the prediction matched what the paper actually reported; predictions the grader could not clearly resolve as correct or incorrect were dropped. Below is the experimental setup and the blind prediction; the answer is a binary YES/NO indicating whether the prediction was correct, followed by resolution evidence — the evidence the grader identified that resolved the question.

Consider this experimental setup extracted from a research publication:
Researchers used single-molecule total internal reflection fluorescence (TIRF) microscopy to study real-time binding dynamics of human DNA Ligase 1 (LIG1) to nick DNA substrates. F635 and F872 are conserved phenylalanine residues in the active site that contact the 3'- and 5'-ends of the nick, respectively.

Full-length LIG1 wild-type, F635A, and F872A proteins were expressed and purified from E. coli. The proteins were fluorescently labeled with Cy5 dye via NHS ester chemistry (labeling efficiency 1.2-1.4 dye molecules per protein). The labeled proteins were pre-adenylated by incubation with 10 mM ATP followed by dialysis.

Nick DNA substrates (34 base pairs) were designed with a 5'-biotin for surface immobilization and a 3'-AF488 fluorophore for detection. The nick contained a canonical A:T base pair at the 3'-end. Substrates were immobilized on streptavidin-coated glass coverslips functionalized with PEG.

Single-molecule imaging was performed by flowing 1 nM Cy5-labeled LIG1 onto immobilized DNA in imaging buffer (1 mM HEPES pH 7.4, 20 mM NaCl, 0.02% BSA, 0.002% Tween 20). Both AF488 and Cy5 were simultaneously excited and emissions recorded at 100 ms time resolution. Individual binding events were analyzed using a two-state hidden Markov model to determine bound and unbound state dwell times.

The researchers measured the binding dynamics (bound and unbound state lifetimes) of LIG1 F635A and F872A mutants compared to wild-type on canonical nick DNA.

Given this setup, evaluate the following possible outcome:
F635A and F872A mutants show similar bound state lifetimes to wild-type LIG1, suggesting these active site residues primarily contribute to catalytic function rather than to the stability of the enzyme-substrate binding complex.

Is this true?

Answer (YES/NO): YES